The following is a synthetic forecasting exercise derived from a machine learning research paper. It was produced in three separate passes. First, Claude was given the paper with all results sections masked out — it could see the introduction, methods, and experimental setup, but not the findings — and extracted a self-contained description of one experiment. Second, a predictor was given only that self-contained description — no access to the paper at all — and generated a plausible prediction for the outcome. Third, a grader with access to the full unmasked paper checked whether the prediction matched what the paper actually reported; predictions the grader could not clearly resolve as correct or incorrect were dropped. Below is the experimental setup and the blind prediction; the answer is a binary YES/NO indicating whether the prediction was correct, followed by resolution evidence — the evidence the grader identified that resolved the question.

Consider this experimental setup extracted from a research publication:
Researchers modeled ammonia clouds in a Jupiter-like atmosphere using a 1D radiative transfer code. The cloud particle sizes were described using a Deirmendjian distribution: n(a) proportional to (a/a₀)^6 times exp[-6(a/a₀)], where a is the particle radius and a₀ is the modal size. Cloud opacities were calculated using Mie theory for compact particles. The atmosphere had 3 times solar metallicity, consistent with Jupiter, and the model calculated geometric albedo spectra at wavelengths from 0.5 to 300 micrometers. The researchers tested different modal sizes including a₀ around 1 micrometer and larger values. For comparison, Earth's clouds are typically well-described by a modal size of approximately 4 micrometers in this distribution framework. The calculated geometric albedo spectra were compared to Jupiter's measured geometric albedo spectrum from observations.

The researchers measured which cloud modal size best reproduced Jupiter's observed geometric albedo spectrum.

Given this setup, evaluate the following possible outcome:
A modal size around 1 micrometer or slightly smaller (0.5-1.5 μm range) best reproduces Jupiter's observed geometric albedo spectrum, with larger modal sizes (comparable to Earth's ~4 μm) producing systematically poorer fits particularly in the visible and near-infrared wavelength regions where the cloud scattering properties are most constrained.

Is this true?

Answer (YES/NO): YES